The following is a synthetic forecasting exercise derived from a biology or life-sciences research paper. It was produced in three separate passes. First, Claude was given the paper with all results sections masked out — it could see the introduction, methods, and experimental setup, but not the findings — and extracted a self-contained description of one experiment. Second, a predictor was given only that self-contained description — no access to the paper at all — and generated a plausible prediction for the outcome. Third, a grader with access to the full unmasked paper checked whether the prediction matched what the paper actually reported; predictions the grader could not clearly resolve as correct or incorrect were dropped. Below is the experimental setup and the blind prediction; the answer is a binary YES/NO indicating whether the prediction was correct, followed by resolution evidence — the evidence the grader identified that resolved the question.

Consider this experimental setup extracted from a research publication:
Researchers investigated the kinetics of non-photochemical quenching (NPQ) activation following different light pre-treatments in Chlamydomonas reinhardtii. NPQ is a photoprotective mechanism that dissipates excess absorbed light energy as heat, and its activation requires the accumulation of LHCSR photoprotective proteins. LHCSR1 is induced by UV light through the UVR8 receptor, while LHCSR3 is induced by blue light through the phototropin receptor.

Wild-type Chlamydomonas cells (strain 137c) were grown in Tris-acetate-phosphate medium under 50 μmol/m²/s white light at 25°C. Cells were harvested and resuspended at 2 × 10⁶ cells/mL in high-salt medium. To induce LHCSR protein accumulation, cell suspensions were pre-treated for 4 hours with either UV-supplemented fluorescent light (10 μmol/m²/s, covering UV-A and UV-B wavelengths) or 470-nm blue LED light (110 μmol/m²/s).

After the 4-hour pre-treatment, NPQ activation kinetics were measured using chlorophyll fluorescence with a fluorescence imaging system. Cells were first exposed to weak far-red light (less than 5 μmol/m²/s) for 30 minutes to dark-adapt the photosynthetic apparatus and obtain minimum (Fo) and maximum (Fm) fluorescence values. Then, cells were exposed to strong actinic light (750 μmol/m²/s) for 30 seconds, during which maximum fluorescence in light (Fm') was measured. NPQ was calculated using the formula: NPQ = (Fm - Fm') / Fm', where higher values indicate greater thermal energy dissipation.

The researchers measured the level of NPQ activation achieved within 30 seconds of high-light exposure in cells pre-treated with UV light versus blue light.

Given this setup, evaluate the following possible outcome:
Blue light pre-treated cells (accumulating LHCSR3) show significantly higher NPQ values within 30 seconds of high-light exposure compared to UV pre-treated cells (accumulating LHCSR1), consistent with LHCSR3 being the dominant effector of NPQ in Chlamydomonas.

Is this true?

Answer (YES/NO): NO